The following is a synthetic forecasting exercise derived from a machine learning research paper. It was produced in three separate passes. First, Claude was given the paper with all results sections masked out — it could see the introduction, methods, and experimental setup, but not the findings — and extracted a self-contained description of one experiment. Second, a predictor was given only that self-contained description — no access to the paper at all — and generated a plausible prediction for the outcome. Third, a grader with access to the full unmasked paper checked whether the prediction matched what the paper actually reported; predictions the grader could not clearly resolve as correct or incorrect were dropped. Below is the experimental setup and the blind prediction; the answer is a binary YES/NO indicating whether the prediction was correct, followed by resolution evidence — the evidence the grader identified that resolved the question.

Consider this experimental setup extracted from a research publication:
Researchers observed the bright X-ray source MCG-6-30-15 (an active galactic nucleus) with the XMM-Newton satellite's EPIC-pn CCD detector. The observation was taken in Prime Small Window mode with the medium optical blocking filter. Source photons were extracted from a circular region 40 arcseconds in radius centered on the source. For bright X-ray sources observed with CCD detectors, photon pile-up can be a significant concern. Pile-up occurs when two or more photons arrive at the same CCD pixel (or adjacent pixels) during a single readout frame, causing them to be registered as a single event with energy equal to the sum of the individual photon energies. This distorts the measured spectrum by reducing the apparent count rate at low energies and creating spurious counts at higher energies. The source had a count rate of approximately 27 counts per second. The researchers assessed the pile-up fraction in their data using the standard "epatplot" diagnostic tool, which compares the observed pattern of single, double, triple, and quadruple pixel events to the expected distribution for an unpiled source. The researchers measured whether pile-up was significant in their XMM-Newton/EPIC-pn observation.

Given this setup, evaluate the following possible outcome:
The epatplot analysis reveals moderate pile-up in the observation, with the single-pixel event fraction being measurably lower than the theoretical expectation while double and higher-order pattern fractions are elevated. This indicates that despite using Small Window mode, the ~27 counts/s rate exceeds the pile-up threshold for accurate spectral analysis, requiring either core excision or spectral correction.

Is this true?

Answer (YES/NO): NO